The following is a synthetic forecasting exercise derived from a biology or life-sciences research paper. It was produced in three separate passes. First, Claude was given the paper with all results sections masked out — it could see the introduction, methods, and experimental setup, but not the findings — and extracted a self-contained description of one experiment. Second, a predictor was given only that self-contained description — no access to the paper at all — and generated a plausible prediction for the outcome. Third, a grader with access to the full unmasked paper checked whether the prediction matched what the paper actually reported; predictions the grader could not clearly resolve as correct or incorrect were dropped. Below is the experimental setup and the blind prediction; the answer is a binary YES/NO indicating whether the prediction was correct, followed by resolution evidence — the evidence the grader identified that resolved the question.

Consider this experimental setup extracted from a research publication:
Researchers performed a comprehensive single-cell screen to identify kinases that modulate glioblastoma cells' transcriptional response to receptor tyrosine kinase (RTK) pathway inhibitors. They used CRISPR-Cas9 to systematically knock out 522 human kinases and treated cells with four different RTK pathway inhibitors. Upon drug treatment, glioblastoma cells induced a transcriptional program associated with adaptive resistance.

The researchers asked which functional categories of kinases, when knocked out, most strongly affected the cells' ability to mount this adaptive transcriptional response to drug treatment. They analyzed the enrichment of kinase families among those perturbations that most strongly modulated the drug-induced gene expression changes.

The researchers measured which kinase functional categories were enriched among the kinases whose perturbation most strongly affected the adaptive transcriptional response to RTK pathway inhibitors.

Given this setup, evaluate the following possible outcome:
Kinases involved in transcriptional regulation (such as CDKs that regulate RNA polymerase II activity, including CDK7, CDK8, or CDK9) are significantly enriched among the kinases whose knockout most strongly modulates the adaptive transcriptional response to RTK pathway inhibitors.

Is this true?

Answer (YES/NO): NO